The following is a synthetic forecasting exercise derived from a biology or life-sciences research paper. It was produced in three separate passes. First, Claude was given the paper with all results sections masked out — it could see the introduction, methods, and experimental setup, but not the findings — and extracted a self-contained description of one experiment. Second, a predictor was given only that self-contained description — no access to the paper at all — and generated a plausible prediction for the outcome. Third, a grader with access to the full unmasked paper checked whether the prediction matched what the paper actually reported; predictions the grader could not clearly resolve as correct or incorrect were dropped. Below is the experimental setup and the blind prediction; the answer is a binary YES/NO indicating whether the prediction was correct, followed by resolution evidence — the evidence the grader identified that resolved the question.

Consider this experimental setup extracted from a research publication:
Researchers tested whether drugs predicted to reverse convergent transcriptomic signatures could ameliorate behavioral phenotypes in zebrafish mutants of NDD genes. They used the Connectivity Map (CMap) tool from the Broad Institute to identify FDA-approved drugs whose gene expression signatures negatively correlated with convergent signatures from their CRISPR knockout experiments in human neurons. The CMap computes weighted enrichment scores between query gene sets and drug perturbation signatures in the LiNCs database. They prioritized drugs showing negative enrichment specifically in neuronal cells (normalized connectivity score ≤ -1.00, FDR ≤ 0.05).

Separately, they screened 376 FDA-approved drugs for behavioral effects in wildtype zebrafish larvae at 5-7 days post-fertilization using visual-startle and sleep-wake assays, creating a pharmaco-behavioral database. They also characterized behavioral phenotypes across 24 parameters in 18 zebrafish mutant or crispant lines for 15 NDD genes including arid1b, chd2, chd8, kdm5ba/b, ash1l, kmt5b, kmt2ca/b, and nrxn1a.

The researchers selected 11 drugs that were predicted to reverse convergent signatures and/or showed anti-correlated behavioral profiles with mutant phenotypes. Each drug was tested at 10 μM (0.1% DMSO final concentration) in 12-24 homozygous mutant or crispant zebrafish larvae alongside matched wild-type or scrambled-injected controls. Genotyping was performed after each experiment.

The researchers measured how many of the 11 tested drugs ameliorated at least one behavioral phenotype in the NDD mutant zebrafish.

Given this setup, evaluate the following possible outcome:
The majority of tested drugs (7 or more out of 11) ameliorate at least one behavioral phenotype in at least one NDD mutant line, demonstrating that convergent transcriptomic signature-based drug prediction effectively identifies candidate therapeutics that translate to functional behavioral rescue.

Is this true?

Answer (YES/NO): YES